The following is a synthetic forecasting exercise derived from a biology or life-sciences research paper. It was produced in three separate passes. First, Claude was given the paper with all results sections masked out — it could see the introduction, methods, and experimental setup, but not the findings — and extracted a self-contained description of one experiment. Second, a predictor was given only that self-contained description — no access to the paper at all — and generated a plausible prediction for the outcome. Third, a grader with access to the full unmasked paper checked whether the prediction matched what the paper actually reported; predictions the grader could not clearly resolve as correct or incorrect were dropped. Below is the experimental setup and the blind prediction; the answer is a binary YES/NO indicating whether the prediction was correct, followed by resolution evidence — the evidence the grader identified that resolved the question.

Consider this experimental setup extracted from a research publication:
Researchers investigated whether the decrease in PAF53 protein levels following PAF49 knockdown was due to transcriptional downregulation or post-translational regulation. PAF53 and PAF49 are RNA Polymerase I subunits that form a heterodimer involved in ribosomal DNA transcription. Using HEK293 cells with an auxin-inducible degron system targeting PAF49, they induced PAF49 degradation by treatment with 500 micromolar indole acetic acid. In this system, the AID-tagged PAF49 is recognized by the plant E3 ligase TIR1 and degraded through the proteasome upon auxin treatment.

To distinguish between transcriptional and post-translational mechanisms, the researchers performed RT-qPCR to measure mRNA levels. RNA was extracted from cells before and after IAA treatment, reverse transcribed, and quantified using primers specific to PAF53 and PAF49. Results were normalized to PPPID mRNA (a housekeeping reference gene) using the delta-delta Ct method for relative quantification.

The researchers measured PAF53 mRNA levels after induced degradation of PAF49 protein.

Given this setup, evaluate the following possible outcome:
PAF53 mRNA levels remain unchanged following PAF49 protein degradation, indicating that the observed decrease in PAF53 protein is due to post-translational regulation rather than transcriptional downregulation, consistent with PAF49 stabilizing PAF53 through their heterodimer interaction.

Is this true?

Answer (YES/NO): YES